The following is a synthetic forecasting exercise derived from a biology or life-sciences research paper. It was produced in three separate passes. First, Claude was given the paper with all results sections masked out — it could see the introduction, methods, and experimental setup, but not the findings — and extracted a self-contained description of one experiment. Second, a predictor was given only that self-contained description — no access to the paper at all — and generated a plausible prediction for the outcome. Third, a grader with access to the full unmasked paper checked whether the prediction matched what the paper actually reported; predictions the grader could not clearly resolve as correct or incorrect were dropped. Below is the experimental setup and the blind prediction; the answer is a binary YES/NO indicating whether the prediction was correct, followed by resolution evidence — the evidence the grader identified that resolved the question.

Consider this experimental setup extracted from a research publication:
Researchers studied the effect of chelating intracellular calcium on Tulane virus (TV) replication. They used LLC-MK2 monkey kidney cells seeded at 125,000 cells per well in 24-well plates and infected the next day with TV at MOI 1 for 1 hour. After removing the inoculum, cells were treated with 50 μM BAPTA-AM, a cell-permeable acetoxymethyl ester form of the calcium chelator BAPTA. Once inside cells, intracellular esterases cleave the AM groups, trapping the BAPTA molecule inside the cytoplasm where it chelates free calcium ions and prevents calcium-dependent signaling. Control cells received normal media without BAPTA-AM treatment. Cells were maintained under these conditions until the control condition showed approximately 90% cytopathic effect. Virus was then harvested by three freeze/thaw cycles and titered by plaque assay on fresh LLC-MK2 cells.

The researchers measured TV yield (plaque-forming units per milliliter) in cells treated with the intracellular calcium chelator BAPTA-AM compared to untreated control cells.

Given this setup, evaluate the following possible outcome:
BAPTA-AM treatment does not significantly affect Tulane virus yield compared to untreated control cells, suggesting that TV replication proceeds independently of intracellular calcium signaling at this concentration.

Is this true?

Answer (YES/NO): NO